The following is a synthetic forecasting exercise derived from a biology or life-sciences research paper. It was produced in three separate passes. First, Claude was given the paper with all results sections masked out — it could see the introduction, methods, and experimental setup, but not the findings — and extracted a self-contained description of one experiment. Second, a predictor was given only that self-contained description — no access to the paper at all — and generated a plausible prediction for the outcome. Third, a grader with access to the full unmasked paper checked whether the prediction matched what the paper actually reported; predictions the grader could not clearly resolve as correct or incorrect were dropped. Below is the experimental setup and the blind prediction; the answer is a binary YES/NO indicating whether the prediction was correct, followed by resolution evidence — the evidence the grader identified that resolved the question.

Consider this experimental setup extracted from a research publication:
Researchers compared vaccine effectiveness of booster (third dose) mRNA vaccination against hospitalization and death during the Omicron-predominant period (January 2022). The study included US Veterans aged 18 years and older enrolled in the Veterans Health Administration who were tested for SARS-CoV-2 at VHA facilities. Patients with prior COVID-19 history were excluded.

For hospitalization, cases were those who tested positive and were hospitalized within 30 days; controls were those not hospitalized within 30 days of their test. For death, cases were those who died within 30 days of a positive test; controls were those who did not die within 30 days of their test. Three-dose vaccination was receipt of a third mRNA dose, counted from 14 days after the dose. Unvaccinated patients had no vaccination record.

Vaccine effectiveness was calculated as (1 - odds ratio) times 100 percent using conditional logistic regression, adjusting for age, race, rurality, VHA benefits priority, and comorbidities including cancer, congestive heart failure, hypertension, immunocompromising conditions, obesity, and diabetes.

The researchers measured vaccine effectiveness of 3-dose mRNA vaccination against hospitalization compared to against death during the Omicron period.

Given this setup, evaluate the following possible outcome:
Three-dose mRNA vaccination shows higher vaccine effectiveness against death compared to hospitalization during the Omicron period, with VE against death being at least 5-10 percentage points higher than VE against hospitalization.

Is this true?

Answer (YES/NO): YES